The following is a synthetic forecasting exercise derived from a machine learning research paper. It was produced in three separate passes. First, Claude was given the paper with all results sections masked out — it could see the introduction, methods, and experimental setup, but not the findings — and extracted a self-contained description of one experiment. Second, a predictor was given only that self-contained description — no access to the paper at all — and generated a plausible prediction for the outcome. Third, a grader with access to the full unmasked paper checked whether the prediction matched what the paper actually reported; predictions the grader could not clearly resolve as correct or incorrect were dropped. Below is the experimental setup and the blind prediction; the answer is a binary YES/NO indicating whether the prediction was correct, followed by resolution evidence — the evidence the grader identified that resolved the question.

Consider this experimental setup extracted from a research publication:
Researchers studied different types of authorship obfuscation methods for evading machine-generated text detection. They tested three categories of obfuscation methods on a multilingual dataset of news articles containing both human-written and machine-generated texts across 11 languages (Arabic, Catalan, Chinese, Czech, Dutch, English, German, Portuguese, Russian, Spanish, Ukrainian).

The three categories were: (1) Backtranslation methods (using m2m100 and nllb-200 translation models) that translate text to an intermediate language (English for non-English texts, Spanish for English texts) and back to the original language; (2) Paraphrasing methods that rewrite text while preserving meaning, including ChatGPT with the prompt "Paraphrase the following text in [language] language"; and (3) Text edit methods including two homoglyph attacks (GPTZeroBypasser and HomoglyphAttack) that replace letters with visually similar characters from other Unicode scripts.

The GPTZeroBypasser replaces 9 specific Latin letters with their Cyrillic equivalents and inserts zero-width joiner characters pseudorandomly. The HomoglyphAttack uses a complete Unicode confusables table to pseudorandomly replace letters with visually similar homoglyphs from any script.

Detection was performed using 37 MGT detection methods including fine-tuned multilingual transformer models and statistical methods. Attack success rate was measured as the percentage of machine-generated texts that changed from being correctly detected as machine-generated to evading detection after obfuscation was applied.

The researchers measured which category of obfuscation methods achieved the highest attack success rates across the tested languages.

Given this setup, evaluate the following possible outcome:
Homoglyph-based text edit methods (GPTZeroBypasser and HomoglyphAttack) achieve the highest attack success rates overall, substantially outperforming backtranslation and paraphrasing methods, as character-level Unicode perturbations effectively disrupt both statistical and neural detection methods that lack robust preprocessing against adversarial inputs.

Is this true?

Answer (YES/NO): YES